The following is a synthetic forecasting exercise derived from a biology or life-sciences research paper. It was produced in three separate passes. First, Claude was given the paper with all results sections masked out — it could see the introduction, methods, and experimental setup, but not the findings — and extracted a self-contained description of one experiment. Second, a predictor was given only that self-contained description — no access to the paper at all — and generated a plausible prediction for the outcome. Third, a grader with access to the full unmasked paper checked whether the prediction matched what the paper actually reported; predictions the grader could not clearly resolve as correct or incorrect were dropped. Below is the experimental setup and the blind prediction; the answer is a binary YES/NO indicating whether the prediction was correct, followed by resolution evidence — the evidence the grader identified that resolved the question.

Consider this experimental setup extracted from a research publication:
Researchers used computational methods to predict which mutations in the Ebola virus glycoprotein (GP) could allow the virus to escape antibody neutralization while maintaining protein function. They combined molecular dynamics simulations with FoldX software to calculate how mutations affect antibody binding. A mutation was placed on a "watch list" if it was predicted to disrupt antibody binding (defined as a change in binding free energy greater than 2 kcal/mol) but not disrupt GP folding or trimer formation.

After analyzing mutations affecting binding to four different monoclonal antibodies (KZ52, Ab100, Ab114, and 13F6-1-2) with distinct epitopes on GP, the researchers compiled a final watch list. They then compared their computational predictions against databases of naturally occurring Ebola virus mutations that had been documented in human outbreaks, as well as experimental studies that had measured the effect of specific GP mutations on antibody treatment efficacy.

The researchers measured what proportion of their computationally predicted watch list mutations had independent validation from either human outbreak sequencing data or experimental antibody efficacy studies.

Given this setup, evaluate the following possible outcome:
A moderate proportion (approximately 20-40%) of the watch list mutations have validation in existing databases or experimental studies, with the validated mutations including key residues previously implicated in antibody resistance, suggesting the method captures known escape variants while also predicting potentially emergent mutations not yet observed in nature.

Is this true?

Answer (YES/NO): NO